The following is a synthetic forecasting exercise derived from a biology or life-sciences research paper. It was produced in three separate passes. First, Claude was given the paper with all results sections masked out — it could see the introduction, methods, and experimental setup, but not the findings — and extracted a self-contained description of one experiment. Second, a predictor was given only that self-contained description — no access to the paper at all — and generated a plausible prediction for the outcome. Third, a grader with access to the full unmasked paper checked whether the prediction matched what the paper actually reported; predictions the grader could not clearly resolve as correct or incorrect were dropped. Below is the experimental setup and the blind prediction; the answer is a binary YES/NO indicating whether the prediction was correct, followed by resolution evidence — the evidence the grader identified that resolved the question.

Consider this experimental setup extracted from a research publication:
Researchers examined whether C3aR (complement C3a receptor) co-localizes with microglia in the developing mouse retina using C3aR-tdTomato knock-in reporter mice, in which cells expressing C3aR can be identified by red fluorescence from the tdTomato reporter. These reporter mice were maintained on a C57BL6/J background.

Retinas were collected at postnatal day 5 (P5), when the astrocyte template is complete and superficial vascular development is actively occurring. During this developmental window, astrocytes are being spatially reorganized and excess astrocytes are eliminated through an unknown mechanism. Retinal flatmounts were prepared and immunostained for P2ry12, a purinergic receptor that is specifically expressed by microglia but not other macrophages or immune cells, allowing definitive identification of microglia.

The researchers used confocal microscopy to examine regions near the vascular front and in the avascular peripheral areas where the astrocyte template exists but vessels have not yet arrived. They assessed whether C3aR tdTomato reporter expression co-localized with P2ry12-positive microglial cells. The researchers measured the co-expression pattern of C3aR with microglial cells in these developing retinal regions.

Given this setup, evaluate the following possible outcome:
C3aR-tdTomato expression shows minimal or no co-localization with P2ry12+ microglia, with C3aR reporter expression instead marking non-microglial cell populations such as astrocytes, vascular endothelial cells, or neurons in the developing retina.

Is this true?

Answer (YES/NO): NO